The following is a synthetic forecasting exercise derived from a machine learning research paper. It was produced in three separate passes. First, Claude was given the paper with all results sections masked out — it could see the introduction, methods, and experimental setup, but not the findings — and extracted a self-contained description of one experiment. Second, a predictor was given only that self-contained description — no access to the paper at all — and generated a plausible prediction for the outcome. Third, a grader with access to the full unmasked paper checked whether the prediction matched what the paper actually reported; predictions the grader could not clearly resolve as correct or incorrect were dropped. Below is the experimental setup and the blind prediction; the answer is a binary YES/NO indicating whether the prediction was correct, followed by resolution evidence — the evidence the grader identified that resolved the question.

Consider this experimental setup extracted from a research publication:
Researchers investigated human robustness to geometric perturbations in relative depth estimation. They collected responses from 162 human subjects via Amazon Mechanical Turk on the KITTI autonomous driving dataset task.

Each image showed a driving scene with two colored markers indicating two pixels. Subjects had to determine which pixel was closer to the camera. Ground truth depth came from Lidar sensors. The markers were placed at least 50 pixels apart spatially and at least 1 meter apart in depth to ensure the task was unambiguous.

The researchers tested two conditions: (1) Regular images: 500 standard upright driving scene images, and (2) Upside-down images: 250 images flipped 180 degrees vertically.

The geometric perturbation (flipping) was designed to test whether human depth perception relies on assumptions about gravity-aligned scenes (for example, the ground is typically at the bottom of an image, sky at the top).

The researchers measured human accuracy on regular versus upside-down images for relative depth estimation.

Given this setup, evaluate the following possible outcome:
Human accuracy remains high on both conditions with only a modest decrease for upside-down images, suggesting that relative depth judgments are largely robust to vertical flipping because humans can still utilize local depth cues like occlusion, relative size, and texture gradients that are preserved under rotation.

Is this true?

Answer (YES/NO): NO